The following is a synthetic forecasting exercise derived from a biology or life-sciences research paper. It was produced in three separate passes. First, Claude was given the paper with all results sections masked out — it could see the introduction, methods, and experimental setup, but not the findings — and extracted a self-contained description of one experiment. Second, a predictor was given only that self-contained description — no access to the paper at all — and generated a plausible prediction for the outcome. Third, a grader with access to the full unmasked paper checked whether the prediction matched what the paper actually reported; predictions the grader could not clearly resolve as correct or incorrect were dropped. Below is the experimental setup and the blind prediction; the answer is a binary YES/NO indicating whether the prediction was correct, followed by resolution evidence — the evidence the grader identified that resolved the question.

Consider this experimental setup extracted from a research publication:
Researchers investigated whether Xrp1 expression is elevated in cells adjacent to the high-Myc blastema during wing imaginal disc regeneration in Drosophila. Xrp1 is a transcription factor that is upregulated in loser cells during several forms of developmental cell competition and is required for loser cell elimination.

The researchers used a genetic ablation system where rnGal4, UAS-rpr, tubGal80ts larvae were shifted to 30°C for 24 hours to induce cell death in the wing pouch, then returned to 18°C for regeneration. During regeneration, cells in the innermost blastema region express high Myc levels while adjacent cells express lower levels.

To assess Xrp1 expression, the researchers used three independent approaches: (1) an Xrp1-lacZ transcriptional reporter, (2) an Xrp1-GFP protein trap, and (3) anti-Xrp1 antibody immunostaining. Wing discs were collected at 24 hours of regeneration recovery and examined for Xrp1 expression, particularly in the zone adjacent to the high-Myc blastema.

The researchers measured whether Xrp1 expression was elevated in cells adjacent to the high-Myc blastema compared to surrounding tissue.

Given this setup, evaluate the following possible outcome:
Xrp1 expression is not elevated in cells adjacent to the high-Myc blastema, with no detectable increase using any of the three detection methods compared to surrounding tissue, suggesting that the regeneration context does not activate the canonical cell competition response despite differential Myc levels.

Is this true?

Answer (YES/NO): YES